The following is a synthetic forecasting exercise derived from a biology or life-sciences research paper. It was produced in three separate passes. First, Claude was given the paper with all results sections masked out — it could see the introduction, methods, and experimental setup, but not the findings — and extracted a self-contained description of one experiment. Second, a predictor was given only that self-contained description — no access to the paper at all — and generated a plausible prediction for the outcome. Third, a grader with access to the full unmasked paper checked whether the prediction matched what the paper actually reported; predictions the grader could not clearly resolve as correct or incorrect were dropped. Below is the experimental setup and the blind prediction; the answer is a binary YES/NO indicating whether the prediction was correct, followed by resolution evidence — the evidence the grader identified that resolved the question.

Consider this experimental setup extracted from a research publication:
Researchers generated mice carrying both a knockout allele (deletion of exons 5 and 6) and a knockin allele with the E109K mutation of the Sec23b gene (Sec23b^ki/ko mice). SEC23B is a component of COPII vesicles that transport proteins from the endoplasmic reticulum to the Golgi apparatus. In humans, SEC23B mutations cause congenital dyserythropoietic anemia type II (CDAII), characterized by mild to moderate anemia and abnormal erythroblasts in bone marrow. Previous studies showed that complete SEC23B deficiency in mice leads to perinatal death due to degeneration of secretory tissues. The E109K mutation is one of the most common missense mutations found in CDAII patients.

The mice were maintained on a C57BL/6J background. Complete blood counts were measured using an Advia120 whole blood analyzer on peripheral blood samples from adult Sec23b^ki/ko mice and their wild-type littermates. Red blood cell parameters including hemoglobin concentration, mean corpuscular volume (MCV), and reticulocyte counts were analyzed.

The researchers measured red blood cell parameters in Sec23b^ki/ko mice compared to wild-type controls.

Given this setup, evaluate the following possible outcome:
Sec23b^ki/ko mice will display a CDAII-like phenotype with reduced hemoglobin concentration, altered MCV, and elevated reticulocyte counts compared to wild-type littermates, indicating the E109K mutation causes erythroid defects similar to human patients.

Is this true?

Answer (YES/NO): NO